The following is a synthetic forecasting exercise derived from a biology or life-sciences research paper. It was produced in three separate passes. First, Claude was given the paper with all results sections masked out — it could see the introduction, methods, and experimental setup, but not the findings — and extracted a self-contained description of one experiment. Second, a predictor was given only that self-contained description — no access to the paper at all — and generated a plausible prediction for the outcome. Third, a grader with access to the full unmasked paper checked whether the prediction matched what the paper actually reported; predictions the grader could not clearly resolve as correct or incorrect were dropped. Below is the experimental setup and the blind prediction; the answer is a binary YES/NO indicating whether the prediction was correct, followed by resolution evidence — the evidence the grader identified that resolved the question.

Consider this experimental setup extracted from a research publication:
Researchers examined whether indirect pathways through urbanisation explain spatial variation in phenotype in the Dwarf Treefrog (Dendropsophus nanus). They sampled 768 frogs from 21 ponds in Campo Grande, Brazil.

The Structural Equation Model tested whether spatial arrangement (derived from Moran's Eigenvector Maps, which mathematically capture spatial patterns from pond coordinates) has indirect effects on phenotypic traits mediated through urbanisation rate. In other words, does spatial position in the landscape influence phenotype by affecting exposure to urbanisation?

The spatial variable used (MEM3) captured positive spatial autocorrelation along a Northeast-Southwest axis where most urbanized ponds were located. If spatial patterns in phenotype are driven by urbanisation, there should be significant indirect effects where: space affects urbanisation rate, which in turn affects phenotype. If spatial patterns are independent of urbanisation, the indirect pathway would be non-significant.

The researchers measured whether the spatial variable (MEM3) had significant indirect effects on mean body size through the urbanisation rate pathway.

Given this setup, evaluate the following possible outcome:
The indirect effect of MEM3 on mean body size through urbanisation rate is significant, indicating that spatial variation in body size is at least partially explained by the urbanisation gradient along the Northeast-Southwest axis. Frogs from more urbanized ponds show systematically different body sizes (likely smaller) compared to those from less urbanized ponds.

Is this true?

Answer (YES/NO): NO